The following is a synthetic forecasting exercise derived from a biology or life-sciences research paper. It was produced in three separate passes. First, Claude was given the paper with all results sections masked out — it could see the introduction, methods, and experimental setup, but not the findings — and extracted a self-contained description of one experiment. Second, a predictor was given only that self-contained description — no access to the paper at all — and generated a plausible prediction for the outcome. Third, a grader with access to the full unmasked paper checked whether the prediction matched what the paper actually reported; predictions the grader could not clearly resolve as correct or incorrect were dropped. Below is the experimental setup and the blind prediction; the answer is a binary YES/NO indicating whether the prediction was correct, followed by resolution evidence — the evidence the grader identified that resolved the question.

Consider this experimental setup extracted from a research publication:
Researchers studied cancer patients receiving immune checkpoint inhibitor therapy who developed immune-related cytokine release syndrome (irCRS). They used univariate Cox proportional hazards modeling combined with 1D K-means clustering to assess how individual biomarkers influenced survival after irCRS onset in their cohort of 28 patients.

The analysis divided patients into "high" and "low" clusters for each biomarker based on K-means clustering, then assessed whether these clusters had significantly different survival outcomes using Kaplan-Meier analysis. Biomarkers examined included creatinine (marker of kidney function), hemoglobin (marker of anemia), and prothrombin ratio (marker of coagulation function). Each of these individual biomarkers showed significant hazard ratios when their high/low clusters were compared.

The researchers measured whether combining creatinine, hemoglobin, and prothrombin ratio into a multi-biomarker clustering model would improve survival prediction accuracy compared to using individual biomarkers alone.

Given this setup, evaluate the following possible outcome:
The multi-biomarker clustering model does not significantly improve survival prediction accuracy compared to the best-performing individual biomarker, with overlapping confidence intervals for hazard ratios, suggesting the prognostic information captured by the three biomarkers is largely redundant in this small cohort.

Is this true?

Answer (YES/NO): NO